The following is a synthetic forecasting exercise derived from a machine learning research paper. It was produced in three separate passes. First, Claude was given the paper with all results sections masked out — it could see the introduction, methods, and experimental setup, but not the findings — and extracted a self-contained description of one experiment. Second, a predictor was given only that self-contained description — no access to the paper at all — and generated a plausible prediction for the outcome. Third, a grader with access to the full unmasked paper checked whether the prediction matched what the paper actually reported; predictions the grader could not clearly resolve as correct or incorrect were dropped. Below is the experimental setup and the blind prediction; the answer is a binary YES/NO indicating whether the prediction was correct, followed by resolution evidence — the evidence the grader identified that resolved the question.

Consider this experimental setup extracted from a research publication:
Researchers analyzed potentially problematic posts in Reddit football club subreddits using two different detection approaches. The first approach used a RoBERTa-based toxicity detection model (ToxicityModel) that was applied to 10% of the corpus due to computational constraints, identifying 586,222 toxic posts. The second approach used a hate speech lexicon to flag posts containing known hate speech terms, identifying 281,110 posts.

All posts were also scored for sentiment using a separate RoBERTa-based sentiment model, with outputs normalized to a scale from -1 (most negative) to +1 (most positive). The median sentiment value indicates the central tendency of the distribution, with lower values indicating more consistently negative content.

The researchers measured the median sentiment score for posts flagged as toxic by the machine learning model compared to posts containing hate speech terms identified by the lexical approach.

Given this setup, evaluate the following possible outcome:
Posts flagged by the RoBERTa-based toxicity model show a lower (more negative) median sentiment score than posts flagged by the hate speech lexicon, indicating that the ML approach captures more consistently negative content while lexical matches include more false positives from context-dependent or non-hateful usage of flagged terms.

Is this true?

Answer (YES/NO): YES